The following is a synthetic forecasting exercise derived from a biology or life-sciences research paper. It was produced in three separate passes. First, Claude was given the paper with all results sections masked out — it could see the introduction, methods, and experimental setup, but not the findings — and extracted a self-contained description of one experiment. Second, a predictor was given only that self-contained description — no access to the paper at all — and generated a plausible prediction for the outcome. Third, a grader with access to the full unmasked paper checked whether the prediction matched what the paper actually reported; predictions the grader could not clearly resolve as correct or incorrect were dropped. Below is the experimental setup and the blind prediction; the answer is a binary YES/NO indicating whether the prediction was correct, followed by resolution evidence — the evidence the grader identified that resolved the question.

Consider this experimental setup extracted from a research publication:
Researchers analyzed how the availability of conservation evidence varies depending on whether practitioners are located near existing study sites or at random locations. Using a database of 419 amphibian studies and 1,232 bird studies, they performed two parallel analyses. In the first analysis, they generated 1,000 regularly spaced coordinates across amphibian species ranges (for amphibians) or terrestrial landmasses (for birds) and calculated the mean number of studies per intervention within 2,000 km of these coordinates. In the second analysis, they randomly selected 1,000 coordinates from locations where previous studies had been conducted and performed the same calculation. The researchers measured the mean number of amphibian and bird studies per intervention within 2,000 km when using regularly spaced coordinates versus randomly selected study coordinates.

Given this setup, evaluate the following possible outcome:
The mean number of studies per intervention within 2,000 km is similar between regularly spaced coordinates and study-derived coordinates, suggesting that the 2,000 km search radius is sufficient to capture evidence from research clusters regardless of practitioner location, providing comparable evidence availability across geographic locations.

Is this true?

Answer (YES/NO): NO